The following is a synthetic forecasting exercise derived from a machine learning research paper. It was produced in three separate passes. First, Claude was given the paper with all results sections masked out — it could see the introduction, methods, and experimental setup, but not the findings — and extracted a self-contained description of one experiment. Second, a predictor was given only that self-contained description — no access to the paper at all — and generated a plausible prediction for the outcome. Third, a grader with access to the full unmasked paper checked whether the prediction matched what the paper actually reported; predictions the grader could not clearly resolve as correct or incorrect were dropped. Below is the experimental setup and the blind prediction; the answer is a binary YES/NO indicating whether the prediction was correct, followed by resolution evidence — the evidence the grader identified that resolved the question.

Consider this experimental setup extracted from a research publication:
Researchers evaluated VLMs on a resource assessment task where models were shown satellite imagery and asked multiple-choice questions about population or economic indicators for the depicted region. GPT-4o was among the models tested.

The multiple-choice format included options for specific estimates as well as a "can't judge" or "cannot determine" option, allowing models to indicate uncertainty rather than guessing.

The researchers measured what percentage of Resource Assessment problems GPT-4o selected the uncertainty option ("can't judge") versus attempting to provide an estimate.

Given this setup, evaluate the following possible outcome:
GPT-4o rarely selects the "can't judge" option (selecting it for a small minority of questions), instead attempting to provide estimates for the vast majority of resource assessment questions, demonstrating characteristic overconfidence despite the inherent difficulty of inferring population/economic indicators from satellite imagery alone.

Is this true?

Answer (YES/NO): NO